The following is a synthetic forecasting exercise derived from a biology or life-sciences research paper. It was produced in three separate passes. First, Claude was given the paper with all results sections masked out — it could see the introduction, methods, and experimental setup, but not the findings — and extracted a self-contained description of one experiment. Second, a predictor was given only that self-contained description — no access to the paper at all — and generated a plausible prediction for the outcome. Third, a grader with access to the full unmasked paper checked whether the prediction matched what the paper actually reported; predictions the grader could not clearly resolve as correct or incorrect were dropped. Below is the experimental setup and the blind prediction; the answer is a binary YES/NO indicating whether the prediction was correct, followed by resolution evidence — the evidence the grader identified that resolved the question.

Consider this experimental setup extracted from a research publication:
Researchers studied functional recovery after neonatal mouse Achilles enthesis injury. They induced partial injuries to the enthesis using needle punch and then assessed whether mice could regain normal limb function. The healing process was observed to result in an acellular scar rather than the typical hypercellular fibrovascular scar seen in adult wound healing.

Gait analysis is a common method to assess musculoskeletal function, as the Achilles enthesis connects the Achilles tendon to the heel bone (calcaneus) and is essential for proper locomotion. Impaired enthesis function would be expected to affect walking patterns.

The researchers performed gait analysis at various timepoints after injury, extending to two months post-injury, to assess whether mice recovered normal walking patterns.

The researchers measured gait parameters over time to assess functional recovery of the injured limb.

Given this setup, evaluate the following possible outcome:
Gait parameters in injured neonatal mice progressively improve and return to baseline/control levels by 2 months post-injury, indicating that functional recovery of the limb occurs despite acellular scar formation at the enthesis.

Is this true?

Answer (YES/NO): YES